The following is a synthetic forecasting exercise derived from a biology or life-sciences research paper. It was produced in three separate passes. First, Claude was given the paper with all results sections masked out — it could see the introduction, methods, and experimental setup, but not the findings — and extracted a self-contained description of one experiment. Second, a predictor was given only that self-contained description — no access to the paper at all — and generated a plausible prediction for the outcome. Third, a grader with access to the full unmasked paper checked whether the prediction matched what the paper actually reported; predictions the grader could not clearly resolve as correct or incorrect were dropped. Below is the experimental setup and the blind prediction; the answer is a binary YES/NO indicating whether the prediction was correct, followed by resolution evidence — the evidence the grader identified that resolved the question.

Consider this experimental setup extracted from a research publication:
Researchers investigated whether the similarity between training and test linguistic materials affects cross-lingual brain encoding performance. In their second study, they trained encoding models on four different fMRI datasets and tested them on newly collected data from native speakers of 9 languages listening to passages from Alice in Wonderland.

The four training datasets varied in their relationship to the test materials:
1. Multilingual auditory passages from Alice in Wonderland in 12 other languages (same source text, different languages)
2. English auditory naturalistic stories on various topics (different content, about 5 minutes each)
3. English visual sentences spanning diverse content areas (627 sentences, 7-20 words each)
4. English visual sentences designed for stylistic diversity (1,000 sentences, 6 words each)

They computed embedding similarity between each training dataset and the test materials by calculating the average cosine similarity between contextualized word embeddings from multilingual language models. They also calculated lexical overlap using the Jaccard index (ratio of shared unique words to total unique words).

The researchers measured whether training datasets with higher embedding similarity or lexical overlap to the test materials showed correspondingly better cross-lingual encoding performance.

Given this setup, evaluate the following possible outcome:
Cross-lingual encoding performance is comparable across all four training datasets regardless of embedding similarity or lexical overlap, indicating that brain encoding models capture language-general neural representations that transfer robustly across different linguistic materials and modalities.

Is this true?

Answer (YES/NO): NO